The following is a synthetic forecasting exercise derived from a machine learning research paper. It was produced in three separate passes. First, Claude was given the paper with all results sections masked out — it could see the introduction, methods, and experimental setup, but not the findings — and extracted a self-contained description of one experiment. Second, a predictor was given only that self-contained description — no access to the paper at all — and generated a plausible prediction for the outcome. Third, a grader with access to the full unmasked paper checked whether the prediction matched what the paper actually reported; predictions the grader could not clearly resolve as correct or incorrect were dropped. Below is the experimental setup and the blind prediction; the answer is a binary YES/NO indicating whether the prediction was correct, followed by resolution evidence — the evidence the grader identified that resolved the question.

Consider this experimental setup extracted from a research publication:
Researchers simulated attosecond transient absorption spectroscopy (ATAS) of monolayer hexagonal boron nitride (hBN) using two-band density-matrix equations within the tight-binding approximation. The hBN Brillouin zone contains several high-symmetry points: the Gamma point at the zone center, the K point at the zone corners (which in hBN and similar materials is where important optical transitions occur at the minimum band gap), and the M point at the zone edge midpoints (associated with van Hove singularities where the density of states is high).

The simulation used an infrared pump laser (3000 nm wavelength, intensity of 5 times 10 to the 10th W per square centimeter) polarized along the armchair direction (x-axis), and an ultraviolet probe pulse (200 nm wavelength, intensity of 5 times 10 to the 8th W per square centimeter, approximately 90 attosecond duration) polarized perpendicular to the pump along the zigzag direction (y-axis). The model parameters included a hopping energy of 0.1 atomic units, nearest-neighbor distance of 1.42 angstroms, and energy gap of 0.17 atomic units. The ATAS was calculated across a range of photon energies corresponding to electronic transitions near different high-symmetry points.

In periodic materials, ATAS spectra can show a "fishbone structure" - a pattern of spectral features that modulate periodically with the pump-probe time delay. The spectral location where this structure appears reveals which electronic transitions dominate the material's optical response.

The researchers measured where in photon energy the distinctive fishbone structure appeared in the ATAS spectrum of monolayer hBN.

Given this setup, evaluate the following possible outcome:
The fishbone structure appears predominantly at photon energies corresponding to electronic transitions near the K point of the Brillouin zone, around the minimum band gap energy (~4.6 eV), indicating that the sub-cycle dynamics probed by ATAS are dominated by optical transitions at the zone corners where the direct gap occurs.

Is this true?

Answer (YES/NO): NO